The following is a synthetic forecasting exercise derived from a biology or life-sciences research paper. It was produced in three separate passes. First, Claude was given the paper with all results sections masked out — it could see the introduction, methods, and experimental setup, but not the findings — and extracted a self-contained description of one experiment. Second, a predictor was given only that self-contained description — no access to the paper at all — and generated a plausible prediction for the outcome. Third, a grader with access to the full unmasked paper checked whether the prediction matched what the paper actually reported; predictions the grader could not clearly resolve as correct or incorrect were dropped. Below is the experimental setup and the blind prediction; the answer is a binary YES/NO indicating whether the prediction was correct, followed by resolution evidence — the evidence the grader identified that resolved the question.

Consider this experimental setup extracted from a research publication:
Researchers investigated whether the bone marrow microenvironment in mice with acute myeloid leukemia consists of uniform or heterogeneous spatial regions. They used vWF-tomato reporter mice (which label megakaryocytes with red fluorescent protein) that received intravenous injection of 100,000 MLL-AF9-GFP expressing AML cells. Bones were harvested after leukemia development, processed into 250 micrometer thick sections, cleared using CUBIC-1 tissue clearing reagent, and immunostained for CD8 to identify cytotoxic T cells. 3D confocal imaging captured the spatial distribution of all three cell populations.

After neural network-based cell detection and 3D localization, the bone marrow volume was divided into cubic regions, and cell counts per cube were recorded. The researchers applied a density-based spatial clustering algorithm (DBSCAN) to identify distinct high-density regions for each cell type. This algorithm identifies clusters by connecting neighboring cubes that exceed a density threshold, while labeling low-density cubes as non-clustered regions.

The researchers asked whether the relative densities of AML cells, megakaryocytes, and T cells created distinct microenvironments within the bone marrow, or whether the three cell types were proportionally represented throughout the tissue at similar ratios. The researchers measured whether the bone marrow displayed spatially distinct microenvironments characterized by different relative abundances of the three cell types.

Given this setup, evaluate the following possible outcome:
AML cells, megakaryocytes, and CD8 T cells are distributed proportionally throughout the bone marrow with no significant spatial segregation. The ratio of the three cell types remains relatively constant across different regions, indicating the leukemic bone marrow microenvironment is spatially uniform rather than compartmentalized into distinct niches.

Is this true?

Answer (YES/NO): NO